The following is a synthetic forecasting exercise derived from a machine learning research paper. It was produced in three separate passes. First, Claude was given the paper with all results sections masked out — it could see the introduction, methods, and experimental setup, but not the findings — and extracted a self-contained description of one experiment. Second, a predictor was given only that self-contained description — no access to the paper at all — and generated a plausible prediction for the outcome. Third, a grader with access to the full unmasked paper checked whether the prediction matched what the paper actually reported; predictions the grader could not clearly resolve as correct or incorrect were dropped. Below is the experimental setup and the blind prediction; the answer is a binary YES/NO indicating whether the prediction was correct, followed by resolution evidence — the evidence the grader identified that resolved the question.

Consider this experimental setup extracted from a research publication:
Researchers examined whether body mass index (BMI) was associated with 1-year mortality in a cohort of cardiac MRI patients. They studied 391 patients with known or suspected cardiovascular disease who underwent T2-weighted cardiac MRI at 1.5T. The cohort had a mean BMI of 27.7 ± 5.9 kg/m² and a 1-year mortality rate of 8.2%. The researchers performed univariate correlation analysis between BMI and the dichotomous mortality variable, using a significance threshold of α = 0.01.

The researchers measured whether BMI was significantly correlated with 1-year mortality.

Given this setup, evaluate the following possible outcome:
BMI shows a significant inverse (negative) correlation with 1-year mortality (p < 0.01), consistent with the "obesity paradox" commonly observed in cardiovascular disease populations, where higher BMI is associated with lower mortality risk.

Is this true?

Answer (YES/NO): NO